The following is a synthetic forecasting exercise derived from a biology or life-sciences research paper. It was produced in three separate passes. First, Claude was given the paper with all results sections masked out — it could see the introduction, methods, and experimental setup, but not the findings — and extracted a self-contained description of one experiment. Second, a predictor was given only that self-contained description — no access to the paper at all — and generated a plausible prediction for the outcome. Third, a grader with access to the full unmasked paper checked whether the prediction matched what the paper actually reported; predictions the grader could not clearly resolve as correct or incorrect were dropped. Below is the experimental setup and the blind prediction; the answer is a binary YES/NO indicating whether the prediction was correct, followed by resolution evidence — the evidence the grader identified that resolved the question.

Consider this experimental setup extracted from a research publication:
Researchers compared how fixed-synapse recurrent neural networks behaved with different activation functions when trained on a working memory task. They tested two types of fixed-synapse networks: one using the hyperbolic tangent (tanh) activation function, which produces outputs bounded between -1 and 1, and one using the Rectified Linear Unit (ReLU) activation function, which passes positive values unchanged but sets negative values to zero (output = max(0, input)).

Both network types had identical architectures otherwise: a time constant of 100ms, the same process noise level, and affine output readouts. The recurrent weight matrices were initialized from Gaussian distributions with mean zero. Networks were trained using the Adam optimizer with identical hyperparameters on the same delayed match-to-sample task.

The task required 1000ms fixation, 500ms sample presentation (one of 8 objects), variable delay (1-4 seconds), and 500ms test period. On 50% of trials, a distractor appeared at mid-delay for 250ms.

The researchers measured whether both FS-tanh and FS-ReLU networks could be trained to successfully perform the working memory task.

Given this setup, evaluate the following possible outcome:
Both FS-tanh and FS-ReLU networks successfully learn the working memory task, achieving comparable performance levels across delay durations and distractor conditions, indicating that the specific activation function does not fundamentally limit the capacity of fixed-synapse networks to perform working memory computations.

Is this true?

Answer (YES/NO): YES